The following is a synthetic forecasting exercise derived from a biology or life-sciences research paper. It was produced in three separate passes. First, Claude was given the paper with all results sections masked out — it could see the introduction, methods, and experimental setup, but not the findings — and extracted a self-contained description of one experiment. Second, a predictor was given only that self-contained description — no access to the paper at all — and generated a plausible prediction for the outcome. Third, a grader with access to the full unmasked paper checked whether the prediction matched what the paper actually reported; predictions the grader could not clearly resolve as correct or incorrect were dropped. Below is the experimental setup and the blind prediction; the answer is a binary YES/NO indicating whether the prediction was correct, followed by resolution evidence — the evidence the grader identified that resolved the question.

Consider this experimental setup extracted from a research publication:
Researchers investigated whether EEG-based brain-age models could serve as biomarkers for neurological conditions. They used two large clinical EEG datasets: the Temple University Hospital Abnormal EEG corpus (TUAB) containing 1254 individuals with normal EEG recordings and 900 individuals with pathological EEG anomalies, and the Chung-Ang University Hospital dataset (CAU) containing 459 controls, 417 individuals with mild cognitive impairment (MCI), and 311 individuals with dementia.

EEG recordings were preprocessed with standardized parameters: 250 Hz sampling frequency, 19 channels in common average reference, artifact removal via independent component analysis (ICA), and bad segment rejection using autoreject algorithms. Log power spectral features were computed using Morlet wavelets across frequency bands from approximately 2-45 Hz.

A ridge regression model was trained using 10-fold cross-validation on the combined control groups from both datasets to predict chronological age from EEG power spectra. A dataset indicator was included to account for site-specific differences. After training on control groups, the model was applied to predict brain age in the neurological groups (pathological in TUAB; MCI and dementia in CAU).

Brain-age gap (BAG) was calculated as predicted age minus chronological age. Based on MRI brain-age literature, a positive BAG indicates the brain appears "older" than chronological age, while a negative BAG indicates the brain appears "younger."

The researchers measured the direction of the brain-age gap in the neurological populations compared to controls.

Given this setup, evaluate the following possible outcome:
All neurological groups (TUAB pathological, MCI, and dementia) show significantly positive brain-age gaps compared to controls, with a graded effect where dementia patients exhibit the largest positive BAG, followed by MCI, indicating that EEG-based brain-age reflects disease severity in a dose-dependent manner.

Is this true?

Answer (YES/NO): NO